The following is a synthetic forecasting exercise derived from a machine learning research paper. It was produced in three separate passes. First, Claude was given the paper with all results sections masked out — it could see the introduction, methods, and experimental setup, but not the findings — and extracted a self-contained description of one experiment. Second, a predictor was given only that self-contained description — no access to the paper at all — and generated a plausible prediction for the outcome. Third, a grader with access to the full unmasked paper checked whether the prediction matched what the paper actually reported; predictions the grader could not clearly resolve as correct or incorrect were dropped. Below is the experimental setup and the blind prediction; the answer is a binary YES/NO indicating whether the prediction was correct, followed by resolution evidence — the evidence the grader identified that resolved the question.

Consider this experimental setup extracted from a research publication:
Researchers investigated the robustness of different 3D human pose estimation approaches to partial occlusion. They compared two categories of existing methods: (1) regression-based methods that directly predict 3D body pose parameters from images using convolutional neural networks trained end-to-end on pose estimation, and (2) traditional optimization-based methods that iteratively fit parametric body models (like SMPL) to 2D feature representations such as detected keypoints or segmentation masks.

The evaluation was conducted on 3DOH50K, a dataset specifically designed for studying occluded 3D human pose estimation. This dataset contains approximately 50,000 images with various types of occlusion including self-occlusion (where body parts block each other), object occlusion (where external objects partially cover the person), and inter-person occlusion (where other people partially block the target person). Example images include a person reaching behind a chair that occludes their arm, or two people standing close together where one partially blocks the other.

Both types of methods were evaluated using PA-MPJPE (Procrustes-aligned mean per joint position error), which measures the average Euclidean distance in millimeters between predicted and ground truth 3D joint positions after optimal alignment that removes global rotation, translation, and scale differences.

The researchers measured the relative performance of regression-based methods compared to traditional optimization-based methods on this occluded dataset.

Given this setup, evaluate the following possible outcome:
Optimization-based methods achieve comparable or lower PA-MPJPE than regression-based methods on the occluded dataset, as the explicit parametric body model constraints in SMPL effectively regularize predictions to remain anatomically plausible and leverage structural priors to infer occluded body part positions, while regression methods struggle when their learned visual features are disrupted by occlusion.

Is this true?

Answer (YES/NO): NO